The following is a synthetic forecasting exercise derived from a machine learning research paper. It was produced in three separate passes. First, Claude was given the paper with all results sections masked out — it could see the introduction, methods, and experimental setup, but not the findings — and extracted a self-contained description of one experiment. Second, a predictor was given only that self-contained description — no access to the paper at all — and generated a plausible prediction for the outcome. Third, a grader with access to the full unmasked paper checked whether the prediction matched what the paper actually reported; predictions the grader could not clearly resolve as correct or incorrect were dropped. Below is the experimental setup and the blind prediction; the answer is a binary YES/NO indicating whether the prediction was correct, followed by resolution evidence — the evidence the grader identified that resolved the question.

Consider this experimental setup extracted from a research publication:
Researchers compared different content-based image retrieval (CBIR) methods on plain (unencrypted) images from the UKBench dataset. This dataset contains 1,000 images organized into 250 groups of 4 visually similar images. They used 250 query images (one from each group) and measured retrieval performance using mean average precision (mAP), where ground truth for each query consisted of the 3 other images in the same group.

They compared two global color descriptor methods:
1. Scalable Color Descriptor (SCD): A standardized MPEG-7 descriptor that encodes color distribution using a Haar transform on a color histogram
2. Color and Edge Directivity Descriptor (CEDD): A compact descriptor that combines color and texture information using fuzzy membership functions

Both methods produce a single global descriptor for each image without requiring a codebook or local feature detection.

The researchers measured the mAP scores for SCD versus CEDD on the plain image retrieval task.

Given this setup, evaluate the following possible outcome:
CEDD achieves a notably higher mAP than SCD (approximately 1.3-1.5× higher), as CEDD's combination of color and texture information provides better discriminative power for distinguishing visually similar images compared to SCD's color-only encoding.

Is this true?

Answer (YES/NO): NO